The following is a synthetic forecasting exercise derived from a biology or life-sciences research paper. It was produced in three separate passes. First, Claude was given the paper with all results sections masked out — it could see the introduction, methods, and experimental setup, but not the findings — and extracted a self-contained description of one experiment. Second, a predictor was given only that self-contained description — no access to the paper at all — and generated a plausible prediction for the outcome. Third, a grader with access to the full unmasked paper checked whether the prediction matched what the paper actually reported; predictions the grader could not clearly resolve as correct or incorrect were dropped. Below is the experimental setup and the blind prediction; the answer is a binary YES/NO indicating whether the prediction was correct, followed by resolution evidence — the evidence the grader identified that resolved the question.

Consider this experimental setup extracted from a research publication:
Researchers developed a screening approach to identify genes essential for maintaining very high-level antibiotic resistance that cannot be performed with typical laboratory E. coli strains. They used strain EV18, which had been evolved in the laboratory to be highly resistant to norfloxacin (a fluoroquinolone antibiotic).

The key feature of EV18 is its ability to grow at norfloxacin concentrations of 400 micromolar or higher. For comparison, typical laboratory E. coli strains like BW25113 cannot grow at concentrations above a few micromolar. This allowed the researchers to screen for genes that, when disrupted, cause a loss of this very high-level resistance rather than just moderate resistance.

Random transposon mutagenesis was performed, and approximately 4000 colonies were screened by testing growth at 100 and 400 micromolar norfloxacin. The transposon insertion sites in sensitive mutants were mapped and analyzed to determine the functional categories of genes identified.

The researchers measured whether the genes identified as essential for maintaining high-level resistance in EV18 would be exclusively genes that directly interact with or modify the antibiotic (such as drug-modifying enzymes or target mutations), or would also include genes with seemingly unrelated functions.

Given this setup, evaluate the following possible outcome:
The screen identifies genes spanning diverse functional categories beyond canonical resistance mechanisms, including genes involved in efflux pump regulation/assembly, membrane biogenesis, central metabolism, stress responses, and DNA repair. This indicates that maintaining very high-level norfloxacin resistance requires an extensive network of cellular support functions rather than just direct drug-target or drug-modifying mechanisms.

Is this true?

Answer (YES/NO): NO